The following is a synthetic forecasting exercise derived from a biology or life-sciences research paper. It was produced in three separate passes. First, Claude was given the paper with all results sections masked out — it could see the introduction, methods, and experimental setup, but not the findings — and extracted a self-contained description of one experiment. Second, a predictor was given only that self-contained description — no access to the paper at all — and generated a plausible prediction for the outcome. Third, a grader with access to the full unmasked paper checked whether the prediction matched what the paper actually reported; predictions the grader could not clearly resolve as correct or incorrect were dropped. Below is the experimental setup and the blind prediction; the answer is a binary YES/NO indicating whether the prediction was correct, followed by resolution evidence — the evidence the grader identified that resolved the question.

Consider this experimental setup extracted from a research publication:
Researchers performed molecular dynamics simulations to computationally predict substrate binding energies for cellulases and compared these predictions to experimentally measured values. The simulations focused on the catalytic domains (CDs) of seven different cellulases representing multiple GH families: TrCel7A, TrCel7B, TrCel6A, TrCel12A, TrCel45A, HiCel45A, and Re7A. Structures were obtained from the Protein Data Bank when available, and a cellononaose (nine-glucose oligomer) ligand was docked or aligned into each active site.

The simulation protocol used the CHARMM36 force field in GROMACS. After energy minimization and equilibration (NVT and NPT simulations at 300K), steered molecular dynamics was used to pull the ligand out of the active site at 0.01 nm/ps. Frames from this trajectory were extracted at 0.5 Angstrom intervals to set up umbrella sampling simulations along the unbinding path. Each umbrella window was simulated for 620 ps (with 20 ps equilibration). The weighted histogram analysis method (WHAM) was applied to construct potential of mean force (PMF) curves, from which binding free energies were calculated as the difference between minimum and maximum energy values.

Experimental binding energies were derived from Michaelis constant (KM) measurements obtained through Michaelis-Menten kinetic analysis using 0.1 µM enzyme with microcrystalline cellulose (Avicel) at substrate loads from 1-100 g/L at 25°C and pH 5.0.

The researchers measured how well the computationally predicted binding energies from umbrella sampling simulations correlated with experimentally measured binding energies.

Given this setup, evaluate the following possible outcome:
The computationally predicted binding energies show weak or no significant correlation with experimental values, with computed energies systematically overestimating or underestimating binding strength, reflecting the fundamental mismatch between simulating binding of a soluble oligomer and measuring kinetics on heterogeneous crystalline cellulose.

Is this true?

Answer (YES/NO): NO